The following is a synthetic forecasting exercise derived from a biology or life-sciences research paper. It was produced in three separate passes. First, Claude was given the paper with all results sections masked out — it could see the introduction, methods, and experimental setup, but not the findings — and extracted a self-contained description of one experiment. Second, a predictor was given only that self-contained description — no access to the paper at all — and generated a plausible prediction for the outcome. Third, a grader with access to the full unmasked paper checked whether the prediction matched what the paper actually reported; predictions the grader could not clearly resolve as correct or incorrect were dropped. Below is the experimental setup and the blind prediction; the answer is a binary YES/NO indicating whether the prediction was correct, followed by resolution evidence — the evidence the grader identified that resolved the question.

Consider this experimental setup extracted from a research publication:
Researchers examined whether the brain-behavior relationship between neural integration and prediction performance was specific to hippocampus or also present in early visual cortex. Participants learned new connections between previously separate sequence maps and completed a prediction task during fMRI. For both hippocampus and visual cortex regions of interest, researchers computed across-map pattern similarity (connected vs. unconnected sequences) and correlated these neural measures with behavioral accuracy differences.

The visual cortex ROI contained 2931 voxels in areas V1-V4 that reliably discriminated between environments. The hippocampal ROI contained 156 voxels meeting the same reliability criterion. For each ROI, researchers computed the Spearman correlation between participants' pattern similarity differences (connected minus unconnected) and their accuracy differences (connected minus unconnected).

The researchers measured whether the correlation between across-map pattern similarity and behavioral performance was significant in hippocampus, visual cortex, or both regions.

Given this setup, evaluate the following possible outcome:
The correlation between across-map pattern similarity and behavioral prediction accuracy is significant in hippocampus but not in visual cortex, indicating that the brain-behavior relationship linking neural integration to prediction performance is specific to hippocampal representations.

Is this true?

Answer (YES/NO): YES